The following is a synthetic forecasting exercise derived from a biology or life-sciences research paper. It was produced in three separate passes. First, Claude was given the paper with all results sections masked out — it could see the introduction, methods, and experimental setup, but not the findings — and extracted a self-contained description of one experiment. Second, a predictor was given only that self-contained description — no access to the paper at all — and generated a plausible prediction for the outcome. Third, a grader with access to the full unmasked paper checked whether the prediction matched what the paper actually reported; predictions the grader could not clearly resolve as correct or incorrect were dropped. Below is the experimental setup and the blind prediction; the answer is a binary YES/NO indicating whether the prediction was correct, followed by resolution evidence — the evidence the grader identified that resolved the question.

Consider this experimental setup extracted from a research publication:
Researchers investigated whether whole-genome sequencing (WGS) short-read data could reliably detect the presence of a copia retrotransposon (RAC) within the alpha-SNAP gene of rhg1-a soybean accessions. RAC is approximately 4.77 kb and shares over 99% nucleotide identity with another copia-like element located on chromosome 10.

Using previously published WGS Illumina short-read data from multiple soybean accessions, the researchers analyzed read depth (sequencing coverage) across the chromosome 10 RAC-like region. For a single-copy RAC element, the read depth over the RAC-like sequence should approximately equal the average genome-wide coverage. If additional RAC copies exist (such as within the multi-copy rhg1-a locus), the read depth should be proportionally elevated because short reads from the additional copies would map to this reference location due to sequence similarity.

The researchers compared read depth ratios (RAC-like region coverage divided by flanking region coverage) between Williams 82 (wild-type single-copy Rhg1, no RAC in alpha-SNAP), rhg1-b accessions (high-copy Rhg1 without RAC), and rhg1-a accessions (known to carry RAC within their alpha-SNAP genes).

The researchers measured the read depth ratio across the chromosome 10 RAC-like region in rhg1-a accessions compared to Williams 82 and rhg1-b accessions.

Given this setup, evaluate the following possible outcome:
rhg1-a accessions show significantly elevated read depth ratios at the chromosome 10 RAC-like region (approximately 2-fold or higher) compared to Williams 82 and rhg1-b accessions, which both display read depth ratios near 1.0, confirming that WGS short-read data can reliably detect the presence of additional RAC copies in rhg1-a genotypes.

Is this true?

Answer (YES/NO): YES